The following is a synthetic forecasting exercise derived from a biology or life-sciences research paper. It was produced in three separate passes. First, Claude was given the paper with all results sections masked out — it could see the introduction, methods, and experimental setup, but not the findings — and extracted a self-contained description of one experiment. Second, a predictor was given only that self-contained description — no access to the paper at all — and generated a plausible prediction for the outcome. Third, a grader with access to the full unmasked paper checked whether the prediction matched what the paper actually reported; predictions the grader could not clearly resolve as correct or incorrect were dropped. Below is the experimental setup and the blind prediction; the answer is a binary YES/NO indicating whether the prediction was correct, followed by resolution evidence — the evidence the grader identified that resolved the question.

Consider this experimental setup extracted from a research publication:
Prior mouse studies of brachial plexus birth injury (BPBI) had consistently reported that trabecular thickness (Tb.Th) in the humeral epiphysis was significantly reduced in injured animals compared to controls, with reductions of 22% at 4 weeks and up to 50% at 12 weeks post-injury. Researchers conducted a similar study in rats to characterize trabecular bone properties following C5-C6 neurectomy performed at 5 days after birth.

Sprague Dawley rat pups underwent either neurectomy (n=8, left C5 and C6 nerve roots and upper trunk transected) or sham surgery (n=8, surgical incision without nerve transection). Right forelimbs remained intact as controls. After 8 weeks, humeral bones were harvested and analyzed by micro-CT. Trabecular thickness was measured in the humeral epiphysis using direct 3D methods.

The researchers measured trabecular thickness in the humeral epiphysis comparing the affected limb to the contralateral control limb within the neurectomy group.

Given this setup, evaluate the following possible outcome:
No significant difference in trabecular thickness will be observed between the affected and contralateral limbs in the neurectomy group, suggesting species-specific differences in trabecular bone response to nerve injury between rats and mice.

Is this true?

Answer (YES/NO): YES